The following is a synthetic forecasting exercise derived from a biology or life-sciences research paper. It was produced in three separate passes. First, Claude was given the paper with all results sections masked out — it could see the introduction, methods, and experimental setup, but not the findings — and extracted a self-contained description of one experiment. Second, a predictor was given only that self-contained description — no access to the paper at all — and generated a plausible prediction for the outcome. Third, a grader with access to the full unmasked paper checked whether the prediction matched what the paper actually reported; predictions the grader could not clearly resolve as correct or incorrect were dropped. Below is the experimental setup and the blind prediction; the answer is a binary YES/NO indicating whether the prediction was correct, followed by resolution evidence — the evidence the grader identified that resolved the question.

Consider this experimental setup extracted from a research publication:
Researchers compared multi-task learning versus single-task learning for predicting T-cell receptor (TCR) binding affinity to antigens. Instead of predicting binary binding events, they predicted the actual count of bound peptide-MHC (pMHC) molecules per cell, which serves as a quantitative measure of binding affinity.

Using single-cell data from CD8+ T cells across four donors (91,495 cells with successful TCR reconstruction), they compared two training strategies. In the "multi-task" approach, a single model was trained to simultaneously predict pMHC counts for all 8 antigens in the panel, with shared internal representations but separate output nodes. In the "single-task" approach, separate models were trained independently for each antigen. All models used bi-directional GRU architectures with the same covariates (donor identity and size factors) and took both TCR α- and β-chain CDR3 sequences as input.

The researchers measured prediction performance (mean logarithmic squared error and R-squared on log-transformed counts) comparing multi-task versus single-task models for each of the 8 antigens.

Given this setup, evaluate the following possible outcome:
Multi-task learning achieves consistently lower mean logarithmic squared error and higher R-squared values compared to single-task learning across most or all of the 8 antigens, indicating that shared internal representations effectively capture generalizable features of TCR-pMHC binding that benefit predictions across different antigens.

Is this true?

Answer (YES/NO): YES